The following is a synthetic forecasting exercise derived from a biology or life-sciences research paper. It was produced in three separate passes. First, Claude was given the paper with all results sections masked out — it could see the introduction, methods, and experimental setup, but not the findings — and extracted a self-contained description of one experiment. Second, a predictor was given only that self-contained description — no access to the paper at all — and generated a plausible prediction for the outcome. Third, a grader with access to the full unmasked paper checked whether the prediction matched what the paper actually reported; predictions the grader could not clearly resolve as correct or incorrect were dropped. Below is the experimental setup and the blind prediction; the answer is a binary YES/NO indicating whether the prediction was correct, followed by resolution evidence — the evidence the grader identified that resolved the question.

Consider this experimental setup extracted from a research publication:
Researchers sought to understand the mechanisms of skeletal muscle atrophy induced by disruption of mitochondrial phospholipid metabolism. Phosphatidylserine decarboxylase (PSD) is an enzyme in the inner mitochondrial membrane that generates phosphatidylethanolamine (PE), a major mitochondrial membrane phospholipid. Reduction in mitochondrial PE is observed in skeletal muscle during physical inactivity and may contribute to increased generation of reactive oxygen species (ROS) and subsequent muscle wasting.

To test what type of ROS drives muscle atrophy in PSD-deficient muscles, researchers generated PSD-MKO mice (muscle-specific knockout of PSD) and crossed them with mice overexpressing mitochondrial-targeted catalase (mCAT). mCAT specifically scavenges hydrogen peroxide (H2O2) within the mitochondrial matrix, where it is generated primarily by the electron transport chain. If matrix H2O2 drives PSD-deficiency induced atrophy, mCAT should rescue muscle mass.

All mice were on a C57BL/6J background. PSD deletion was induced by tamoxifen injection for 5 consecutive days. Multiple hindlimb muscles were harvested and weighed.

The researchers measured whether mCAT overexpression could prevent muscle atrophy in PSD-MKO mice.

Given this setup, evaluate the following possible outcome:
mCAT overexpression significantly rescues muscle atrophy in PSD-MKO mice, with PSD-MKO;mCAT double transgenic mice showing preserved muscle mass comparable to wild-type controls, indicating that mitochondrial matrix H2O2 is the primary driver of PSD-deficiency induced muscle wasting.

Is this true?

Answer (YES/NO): NO